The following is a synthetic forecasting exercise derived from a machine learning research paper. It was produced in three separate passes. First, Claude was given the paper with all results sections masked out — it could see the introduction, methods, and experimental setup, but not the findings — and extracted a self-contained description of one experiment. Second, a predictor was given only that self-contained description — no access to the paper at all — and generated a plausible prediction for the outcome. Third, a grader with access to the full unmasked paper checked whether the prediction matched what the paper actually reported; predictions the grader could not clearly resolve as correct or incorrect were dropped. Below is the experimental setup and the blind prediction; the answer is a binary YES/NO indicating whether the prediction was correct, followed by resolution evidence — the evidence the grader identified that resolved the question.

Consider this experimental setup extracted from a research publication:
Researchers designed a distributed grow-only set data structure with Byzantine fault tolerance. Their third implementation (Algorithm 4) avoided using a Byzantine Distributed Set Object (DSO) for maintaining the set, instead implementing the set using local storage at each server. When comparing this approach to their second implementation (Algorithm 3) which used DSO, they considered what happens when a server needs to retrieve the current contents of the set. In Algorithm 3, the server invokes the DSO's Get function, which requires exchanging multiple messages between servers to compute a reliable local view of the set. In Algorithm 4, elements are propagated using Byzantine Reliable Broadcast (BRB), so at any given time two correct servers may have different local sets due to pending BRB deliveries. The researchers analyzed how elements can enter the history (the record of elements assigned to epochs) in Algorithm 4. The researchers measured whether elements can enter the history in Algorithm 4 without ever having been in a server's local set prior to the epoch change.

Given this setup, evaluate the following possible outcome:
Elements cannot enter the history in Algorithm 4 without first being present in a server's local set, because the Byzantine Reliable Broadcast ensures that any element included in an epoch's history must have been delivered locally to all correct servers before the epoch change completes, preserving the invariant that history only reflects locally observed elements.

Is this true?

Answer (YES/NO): NO